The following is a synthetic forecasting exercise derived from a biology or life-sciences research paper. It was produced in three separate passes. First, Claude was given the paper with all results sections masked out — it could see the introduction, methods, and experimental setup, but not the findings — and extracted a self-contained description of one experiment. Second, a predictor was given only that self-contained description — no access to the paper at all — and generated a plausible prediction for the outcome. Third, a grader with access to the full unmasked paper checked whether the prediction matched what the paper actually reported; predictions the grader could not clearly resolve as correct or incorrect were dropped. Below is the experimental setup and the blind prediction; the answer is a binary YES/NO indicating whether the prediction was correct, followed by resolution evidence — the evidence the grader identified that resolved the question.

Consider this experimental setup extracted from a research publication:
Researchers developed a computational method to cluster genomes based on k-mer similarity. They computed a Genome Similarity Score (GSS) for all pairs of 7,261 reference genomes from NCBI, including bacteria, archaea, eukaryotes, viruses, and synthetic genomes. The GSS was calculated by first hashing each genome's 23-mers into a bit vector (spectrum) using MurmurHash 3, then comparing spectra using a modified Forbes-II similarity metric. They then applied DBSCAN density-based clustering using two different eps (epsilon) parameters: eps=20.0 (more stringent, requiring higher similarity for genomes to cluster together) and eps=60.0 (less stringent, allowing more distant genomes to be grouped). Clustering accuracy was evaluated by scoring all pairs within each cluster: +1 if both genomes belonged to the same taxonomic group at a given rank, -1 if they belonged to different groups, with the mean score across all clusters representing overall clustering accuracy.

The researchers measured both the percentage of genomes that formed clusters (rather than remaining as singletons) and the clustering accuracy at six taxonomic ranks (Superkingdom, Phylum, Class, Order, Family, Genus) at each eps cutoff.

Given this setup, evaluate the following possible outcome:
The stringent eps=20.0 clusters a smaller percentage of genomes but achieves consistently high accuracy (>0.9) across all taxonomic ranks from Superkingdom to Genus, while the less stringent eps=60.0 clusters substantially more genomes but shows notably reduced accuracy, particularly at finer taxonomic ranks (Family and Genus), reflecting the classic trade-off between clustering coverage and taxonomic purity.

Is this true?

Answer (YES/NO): YES